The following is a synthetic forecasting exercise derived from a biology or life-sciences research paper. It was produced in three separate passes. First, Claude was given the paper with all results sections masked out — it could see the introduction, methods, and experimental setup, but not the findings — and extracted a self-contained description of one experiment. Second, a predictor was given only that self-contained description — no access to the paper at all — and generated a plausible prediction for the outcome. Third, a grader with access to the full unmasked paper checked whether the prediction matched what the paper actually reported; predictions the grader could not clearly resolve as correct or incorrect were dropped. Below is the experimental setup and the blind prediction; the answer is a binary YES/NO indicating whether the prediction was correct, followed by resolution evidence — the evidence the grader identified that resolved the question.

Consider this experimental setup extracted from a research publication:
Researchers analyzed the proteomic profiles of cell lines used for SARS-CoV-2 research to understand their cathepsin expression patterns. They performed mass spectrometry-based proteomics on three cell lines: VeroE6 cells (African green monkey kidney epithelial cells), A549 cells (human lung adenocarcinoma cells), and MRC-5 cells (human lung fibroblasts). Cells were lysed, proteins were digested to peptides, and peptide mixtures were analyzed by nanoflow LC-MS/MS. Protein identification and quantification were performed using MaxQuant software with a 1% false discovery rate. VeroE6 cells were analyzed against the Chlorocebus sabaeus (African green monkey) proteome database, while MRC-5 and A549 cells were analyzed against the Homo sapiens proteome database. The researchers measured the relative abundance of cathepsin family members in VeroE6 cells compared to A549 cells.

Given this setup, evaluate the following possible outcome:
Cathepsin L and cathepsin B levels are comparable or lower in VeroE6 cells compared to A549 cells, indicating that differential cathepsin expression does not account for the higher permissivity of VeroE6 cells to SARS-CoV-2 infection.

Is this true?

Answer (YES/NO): NO